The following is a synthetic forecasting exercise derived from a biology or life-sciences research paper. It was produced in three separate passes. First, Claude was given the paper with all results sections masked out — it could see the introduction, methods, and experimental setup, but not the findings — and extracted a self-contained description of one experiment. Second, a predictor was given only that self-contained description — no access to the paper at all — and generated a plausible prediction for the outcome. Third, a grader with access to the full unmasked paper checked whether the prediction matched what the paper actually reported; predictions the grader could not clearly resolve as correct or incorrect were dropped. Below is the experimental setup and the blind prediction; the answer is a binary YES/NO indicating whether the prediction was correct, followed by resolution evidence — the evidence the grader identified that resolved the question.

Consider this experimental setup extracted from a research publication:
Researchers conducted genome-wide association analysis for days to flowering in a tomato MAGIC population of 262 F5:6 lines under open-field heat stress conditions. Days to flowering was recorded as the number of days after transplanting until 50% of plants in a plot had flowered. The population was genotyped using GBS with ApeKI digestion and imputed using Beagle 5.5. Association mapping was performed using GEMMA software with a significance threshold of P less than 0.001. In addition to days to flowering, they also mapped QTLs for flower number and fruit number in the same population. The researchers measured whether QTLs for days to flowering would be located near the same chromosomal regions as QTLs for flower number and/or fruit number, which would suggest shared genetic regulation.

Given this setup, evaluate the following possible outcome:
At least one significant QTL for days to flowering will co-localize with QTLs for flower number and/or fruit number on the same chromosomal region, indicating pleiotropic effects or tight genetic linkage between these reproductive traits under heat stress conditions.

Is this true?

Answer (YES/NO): YES